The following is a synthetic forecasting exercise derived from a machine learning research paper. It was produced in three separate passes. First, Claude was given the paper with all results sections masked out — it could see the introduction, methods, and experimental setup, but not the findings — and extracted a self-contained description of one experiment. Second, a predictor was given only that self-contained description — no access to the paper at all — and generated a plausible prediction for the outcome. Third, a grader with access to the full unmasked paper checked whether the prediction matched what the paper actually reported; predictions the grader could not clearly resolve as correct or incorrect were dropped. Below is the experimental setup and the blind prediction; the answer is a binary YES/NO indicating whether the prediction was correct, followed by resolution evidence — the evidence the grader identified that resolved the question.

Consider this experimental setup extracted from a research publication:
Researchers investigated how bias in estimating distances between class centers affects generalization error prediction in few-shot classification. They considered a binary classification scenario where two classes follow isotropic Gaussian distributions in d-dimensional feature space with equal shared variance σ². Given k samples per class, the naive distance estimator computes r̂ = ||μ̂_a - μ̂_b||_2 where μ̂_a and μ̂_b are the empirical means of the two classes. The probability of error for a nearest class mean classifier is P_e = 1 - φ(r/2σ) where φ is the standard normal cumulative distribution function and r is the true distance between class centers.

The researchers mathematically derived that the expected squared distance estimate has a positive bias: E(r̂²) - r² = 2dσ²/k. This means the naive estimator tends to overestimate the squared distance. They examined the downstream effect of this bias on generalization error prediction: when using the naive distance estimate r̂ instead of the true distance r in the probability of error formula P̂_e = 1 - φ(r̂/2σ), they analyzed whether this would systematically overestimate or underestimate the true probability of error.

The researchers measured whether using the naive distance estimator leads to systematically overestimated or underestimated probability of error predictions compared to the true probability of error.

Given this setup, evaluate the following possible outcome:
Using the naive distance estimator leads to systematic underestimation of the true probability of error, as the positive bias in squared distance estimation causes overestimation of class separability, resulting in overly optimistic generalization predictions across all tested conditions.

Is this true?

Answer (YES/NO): YES